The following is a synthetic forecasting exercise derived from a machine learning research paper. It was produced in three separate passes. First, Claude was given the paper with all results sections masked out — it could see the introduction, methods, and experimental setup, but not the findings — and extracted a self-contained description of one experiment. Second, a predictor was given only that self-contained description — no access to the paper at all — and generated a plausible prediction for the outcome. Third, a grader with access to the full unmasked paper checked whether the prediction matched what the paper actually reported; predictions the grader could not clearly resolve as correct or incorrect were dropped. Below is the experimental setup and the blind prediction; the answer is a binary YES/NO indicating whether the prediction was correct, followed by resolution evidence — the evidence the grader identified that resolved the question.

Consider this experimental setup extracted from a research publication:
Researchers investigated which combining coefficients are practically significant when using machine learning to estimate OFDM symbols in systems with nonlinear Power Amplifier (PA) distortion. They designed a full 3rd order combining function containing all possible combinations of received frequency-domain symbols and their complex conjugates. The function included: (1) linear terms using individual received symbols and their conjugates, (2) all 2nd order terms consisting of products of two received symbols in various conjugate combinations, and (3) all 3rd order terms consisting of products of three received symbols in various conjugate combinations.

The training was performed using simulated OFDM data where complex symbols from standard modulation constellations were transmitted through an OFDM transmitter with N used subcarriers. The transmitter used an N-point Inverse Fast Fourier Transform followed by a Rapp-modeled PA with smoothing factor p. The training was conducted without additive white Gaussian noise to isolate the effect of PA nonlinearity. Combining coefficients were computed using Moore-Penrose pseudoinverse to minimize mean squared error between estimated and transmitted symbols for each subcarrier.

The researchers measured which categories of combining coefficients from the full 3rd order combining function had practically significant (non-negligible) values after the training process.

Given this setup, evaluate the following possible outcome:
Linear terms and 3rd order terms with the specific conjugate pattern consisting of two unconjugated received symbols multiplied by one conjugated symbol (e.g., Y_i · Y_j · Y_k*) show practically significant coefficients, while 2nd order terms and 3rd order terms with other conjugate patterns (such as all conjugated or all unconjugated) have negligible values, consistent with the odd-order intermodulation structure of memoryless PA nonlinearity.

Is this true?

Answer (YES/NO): NO